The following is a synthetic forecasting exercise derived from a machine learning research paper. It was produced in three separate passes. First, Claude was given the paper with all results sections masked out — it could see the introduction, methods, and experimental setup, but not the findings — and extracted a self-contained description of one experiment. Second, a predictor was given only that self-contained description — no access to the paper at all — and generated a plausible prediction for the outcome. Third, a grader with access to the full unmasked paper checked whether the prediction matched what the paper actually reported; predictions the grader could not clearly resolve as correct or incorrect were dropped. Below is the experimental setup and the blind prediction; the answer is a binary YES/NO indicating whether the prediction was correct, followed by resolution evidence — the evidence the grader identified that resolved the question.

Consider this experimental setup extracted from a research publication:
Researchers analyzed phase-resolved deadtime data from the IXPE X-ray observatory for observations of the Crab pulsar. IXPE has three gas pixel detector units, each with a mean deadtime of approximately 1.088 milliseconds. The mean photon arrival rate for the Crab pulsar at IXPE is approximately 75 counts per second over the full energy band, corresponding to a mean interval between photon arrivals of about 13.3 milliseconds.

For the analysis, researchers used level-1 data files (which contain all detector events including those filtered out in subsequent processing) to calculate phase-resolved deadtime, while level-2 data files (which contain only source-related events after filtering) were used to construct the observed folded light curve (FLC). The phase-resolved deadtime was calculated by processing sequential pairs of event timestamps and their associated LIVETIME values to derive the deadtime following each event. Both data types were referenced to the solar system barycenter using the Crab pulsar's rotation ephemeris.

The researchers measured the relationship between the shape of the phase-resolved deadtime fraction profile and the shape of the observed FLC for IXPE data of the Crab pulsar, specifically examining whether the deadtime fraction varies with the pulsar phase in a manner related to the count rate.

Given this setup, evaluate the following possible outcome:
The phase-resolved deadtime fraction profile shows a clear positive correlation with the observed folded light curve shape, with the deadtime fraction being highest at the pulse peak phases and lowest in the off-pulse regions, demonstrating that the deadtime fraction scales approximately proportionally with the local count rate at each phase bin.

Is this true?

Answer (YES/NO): YES